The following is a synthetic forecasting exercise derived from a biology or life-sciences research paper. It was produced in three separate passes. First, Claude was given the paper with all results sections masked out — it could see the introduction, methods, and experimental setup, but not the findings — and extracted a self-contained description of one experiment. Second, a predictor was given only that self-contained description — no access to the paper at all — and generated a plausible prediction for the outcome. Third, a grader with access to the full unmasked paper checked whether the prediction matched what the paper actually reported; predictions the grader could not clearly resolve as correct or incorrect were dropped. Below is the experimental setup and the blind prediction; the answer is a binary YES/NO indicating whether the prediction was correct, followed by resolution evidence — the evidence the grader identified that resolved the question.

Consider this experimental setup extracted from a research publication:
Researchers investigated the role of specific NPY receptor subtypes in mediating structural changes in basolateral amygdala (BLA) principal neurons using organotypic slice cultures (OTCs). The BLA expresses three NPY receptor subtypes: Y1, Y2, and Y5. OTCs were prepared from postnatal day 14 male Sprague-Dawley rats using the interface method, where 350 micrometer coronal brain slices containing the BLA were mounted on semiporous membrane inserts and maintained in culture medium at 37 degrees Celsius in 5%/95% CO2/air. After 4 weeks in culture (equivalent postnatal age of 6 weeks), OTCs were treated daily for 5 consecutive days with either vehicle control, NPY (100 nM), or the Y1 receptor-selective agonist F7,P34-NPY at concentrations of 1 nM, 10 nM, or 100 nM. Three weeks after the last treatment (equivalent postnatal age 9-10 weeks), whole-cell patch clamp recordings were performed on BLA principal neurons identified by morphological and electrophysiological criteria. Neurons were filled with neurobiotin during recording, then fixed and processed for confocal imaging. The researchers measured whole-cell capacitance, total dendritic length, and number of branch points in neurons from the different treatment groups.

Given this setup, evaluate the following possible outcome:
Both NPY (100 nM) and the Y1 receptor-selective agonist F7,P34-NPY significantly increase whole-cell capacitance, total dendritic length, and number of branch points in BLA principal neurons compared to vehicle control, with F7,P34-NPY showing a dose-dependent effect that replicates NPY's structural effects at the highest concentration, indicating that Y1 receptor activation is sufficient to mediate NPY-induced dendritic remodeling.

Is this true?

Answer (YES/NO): NO